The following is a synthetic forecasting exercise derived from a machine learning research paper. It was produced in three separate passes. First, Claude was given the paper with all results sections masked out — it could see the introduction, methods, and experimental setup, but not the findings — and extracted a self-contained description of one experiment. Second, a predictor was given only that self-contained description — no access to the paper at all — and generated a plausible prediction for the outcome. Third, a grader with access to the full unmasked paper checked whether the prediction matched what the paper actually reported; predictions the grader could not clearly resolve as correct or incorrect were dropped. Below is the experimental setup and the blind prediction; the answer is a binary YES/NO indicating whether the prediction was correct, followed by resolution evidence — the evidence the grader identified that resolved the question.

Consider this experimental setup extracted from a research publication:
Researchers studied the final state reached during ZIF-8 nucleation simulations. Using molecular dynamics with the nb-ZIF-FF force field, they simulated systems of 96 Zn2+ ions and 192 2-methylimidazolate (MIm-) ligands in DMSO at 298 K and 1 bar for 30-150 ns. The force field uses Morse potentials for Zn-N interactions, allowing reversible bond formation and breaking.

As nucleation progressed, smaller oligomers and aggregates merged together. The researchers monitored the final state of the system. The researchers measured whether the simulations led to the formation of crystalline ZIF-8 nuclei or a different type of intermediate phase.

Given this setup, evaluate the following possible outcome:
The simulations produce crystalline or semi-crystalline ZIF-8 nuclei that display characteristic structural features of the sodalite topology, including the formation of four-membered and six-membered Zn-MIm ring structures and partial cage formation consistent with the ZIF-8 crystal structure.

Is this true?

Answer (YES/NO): NO